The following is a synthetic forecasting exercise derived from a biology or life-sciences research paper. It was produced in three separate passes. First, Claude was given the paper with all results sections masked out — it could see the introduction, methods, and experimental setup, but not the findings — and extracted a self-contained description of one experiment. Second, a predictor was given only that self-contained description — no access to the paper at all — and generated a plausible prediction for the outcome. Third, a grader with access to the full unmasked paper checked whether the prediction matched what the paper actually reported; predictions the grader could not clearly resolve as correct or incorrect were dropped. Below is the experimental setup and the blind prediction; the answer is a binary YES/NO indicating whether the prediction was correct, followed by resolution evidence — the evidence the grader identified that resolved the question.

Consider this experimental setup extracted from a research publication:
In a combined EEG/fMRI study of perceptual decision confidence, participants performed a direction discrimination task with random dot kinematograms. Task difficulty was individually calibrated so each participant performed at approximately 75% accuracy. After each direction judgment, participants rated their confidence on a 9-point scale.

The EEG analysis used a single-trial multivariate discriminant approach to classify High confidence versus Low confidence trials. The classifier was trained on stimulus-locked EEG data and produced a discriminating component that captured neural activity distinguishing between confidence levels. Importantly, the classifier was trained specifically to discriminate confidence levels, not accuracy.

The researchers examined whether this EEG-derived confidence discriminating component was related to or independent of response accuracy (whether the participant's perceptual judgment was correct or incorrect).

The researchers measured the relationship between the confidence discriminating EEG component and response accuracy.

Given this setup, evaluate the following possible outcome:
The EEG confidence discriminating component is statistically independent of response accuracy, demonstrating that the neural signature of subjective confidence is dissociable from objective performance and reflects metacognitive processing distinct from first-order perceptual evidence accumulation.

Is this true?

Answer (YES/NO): NO